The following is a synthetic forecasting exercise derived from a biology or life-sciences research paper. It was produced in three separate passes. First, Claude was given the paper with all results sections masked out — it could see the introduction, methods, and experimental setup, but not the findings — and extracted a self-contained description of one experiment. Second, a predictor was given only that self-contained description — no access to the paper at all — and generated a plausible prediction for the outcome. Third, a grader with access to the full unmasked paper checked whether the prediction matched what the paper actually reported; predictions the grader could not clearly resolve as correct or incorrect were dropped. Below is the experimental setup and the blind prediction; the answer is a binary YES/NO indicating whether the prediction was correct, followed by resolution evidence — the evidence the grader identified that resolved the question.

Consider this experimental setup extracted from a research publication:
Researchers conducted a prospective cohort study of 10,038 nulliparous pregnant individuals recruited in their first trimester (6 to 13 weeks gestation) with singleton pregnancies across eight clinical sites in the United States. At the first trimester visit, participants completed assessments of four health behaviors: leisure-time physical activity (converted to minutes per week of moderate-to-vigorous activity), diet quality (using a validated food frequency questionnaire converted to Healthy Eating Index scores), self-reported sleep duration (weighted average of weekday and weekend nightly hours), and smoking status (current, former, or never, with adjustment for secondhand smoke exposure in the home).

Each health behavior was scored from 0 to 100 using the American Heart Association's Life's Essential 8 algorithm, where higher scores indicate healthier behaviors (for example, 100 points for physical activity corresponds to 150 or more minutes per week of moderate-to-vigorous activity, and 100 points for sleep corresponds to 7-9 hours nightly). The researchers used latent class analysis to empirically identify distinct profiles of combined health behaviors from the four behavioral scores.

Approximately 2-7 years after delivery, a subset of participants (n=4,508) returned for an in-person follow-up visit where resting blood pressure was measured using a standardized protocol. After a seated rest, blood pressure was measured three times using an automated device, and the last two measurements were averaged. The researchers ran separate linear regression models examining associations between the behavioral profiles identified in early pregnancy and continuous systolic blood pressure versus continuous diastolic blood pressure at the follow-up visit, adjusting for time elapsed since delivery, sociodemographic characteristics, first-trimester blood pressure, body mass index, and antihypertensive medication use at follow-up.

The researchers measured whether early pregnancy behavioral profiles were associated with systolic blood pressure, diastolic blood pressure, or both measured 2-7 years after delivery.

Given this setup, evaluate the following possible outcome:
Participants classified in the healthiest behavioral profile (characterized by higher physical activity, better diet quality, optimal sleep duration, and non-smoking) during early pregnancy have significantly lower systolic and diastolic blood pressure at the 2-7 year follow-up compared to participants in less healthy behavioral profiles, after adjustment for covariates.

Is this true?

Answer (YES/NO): NO